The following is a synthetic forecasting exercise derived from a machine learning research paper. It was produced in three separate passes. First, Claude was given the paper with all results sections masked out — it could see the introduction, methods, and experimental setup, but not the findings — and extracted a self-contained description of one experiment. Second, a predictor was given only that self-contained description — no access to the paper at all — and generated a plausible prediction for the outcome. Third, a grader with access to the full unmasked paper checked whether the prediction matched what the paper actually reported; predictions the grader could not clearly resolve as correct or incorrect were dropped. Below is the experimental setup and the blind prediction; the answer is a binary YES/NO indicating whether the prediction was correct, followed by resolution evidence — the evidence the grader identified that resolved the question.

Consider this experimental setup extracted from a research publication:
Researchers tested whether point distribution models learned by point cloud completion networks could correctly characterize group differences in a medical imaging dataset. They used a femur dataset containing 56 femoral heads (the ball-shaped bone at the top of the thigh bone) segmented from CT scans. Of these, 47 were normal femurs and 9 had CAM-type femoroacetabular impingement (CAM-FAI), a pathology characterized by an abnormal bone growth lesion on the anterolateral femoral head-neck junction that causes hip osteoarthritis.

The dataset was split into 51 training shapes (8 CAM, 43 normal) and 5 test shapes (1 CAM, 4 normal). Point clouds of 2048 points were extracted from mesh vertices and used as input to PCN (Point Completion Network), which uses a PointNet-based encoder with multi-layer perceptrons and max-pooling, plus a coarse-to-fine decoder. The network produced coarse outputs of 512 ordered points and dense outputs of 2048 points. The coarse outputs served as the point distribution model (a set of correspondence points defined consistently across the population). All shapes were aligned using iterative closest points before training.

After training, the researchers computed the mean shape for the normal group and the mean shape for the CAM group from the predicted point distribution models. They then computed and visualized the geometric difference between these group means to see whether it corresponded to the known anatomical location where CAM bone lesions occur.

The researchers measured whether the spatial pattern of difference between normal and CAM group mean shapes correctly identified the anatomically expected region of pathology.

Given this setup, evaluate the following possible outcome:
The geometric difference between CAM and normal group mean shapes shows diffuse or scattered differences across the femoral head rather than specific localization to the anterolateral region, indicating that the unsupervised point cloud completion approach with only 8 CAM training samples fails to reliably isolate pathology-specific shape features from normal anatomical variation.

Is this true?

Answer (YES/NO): NO